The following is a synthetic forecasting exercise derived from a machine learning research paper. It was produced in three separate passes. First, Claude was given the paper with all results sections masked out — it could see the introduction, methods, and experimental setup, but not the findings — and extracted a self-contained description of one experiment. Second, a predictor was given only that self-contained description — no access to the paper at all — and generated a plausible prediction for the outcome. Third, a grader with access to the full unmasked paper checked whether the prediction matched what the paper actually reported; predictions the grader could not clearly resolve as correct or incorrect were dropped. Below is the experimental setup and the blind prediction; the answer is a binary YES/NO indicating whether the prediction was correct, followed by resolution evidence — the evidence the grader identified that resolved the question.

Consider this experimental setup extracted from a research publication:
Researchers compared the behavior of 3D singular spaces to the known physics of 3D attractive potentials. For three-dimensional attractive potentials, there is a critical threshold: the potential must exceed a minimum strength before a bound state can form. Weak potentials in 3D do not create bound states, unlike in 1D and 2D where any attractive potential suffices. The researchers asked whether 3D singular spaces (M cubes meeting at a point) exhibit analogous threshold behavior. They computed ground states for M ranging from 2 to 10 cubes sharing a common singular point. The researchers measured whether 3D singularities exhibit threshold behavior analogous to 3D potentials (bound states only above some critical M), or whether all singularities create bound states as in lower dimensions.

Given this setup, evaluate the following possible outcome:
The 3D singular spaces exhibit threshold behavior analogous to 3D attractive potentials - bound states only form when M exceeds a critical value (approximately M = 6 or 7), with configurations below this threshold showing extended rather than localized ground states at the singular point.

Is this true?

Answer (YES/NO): NO